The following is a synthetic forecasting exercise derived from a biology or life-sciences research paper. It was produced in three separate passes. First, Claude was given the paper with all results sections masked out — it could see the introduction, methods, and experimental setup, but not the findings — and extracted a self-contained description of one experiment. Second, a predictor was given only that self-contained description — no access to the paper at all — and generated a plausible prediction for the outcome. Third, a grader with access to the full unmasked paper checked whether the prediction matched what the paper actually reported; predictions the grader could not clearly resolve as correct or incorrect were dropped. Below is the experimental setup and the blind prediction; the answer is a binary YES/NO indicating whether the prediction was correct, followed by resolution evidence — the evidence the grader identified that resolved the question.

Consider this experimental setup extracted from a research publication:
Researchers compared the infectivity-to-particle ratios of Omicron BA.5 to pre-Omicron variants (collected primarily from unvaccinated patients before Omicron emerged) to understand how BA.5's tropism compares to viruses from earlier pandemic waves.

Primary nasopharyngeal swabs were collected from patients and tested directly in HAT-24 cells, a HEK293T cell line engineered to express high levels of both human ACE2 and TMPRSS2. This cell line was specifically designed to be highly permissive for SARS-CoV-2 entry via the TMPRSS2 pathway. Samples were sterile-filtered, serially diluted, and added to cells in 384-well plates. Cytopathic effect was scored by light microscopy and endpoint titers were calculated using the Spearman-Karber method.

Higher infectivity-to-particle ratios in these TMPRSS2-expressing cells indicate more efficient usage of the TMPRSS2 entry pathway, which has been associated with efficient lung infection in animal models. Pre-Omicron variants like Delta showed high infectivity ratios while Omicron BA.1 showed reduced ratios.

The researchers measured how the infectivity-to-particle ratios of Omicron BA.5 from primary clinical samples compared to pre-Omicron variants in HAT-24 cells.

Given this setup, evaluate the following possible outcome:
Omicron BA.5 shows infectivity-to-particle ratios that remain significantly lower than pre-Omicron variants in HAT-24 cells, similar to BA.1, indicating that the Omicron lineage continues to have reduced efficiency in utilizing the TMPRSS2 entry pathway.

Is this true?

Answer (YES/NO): NO